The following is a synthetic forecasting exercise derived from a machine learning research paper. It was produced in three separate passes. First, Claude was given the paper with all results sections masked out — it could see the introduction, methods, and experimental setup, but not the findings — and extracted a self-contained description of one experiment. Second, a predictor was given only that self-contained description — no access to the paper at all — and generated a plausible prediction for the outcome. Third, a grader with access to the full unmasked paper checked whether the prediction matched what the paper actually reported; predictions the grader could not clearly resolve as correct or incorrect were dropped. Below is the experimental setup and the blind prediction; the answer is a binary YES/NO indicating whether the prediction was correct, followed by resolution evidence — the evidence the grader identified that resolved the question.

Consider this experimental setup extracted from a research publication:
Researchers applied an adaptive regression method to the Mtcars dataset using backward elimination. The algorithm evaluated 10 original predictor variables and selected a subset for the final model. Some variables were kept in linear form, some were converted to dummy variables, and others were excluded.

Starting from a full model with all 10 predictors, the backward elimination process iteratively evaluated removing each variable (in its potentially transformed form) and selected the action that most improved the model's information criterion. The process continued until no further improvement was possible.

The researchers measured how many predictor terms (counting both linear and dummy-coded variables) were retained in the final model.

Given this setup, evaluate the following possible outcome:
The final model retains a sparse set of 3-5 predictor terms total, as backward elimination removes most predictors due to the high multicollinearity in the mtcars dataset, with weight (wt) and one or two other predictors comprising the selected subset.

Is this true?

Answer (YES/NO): NO